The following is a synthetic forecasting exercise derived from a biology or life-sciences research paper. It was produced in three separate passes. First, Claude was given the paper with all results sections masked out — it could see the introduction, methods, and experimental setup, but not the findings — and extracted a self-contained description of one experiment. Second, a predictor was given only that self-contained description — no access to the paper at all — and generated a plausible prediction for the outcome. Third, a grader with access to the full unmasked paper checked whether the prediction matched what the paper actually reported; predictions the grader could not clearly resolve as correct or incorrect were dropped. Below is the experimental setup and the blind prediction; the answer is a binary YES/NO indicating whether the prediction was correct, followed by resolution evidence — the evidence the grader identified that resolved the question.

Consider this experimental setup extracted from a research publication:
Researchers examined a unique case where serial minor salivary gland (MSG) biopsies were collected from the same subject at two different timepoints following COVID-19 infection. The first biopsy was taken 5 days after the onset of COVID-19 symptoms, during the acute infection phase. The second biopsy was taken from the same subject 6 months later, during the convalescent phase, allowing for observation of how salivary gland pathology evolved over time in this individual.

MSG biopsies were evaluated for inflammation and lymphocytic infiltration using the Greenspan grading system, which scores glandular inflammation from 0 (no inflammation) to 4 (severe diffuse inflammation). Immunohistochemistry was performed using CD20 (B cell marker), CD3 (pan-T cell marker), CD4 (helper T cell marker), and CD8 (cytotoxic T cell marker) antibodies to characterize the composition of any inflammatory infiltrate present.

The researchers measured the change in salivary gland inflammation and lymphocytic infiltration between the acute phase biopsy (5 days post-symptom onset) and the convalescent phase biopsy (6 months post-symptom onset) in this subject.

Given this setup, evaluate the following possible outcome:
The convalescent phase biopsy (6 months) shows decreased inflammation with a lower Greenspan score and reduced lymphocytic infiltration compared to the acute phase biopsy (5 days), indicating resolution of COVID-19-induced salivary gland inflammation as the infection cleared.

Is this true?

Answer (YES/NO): NO